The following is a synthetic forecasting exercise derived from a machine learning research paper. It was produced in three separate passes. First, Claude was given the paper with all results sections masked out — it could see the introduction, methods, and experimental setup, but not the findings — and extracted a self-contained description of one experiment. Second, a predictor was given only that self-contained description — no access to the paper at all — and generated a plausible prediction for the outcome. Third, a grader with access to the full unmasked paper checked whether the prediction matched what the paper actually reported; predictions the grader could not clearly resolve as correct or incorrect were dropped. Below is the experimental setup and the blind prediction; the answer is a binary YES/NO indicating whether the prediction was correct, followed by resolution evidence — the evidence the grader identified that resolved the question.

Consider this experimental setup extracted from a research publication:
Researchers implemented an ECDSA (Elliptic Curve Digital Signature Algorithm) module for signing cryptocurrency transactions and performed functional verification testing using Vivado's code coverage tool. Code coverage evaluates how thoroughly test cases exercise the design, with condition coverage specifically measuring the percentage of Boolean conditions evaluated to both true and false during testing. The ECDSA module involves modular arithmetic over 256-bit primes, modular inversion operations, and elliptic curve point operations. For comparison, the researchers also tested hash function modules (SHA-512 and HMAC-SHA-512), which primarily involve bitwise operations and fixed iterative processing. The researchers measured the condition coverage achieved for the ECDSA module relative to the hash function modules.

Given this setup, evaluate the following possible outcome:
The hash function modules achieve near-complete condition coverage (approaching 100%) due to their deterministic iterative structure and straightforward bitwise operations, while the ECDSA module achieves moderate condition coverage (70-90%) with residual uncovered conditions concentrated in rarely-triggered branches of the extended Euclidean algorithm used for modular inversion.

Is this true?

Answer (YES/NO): YES